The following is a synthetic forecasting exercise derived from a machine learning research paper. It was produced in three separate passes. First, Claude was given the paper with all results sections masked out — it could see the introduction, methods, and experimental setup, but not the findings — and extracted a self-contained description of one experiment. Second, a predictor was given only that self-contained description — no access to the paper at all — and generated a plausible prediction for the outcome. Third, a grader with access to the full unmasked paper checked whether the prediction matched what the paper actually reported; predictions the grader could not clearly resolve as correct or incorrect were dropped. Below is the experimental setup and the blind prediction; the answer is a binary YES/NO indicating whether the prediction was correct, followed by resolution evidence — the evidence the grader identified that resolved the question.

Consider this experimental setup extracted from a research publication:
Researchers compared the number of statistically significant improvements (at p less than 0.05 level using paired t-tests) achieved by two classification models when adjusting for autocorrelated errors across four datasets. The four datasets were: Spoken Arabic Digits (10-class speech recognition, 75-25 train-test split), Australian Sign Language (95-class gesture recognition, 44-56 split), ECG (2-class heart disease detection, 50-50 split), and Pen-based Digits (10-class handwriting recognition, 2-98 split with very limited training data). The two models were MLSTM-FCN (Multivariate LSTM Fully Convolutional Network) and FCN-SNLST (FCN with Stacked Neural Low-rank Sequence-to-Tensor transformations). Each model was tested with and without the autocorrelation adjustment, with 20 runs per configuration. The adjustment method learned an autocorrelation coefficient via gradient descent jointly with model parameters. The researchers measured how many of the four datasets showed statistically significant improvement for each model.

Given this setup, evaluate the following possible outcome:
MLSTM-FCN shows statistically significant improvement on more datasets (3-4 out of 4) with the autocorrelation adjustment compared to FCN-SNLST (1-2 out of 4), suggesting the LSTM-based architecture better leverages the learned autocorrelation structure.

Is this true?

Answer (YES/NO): NO